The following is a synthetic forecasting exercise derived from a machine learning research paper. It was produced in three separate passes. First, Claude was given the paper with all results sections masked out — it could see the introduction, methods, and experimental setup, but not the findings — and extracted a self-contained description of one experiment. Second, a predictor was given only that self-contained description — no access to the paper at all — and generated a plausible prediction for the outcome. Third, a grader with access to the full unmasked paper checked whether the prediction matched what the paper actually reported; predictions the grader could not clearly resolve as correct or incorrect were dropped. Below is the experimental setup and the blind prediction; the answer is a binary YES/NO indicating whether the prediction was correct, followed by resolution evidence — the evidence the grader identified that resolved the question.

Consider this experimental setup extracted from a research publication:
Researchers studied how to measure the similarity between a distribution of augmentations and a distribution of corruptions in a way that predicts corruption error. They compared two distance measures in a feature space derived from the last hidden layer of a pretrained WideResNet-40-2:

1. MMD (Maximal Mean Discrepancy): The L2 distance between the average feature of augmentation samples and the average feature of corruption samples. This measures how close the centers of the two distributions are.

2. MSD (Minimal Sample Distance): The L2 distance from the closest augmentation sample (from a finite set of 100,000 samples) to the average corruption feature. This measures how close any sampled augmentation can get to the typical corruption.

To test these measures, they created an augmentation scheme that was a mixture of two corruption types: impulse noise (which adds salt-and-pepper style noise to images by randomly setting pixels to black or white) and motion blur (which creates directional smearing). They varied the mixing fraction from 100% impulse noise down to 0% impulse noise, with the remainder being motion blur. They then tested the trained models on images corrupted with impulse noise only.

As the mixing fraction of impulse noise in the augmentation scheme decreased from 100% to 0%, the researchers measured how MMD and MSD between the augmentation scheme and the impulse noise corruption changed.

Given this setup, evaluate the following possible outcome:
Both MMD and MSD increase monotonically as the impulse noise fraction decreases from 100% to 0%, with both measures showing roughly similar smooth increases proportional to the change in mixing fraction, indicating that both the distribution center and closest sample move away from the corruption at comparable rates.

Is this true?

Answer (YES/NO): NO